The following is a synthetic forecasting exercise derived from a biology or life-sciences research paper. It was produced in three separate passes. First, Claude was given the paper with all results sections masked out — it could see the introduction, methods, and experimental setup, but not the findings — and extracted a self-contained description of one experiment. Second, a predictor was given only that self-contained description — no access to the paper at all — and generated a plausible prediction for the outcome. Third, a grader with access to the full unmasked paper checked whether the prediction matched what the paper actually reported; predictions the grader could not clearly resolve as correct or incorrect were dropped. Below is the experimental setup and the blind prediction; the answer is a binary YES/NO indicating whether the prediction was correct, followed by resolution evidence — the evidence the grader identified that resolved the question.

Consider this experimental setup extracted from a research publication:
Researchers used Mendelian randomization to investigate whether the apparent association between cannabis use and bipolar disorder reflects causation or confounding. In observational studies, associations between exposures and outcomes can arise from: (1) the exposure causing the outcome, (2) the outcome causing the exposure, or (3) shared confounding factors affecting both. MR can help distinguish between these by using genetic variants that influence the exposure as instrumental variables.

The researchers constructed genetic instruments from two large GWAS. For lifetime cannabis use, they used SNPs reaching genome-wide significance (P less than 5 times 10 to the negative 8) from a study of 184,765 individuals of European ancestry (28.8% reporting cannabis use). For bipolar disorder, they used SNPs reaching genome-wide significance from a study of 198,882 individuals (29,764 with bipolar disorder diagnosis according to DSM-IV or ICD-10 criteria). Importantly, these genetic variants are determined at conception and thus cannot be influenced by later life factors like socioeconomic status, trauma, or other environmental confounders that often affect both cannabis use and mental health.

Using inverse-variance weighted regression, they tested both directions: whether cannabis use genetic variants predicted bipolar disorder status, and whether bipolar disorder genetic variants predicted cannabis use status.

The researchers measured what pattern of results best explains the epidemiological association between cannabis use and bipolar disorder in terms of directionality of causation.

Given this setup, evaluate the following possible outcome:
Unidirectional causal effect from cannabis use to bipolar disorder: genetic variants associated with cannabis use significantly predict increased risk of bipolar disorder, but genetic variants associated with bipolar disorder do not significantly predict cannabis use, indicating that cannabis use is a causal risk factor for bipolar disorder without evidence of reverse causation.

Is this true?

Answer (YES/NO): NO